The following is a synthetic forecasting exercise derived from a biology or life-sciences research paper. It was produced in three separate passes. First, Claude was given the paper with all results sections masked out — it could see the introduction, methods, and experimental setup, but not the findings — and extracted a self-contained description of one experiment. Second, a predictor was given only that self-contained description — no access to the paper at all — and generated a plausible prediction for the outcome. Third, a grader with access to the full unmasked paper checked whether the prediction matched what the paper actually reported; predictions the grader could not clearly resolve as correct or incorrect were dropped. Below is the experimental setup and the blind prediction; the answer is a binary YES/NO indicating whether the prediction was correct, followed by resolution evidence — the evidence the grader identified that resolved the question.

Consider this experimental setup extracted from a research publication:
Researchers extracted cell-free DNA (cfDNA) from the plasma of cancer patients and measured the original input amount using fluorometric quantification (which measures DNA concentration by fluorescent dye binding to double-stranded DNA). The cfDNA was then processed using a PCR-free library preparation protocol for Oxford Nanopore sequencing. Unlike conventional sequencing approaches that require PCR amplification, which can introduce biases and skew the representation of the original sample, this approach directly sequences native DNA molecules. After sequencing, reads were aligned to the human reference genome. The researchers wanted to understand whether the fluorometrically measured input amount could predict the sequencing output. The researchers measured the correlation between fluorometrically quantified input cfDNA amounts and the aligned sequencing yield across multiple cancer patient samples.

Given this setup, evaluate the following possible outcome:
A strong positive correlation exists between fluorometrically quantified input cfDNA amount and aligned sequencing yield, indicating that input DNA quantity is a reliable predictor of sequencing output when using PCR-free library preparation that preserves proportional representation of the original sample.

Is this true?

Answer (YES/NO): YES